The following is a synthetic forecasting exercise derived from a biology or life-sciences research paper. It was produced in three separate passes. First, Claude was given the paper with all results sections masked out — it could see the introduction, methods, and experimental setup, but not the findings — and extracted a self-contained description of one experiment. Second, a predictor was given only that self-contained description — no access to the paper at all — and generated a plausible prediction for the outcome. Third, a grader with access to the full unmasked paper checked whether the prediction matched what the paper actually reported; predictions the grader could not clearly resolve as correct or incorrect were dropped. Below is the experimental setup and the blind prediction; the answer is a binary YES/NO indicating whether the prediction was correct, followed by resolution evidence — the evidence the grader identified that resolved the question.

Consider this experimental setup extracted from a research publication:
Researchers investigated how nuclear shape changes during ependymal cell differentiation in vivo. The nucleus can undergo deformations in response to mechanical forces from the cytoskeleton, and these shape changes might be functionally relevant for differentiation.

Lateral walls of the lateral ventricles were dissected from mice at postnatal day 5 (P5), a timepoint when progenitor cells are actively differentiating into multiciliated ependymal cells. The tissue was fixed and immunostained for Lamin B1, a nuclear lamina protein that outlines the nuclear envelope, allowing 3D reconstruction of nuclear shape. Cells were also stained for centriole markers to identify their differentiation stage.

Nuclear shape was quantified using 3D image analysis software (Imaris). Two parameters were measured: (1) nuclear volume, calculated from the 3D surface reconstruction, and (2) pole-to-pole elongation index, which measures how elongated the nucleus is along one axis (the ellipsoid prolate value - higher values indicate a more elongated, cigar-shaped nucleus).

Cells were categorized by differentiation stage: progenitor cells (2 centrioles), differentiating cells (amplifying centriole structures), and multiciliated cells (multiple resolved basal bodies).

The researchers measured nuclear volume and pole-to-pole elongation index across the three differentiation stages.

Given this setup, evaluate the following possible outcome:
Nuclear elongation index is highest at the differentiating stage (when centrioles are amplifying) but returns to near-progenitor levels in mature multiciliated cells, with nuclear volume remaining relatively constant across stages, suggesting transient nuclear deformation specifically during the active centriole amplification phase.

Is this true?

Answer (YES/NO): NO